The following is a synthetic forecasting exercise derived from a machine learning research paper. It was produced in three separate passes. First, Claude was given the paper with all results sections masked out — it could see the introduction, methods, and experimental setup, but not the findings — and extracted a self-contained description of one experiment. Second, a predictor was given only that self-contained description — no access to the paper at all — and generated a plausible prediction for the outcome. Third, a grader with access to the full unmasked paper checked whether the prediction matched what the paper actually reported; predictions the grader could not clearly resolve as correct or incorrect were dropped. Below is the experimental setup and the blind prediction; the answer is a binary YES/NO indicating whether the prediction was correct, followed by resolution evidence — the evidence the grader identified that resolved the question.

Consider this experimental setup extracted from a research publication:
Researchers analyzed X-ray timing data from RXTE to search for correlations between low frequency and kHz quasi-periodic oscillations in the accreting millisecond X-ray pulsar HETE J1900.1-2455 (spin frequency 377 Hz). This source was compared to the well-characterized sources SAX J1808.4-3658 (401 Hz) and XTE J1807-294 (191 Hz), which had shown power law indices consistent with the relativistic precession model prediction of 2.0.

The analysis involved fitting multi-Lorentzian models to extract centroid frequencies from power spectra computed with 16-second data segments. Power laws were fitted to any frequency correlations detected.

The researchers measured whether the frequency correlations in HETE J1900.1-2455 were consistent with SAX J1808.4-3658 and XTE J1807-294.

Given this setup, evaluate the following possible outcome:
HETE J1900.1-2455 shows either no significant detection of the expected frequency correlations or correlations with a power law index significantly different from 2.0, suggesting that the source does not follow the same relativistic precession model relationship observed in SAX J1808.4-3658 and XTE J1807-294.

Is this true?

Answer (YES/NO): YES